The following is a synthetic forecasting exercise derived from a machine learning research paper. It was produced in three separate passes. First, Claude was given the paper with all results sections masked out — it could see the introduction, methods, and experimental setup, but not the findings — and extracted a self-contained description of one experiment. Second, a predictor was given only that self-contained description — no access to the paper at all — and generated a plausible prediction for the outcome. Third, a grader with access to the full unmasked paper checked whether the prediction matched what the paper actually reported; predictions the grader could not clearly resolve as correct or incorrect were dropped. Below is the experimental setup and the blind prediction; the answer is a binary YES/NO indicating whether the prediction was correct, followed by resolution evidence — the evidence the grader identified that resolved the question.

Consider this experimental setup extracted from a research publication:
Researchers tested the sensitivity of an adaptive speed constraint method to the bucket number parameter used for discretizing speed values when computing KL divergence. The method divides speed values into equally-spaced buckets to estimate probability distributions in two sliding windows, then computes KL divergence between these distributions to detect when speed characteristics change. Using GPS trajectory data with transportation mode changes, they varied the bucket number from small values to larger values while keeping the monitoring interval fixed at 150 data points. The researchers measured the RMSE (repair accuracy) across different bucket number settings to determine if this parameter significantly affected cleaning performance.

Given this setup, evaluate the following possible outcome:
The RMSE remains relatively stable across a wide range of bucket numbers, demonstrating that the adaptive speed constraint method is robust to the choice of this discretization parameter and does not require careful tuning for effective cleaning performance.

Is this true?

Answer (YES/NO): YES